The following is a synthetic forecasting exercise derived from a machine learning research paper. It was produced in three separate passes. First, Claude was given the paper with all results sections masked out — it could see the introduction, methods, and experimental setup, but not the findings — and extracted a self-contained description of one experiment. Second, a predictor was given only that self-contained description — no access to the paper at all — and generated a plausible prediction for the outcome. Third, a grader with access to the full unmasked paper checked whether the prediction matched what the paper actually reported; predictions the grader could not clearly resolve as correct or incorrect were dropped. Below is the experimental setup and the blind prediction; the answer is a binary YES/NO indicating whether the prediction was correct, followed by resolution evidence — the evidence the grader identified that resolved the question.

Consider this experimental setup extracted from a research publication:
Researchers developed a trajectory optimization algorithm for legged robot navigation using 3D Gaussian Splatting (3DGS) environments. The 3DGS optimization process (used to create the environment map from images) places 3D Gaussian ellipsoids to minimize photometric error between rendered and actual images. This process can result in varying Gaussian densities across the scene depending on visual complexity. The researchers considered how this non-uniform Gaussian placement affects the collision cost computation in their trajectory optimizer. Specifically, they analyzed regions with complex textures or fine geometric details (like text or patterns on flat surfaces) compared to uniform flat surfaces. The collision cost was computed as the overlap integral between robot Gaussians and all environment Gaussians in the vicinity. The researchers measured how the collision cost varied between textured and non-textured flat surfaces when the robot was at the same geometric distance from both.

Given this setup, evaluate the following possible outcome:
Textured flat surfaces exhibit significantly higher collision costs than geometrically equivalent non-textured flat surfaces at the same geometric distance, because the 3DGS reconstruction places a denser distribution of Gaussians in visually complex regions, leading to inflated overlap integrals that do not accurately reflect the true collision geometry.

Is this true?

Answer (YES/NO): NO